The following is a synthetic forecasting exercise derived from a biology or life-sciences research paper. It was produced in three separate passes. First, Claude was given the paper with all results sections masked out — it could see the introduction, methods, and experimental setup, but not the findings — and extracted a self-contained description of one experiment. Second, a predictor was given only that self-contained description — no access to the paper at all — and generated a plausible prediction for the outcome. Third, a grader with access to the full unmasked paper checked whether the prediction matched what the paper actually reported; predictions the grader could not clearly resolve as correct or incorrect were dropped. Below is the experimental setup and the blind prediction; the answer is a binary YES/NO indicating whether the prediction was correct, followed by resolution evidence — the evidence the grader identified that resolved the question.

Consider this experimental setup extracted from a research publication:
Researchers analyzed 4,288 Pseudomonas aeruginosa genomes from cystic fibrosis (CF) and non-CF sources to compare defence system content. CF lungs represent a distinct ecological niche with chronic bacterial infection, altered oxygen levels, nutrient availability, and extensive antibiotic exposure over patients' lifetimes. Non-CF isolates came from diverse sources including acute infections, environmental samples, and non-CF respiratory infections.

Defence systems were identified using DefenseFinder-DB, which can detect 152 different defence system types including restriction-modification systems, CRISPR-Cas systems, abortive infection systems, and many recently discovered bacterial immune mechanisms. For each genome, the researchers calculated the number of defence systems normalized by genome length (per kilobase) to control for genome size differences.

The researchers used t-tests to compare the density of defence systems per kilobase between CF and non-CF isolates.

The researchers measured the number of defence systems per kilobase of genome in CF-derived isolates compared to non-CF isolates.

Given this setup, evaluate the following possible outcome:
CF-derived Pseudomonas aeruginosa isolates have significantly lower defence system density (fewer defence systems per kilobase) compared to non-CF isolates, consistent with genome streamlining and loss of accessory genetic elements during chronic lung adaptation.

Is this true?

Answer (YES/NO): YES